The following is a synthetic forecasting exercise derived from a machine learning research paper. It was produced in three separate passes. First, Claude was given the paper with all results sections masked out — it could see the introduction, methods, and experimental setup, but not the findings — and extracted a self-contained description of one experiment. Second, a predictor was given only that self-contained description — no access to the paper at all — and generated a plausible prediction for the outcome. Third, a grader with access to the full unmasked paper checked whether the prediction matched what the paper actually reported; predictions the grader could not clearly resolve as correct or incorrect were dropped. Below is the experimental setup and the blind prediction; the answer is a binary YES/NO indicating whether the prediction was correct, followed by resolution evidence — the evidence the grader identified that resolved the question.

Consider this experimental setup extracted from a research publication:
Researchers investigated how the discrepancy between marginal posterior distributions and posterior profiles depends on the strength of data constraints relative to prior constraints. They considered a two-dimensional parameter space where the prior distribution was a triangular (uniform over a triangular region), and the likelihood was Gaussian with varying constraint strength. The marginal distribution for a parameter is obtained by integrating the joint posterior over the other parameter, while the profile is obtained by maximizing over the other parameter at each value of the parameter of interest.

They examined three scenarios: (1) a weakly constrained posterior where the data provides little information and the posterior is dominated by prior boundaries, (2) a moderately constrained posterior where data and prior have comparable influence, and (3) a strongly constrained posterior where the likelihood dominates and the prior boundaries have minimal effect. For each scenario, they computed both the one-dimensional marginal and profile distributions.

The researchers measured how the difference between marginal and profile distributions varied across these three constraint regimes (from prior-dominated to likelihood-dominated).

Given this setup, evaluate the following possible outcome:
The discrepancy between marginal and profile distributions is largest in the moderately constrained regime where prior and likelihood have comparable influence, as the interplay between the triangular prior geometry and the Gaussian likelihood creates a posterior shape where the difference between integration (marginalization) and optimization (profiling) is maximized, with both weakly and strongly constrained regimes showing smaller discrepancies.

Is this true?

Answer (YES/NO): NO